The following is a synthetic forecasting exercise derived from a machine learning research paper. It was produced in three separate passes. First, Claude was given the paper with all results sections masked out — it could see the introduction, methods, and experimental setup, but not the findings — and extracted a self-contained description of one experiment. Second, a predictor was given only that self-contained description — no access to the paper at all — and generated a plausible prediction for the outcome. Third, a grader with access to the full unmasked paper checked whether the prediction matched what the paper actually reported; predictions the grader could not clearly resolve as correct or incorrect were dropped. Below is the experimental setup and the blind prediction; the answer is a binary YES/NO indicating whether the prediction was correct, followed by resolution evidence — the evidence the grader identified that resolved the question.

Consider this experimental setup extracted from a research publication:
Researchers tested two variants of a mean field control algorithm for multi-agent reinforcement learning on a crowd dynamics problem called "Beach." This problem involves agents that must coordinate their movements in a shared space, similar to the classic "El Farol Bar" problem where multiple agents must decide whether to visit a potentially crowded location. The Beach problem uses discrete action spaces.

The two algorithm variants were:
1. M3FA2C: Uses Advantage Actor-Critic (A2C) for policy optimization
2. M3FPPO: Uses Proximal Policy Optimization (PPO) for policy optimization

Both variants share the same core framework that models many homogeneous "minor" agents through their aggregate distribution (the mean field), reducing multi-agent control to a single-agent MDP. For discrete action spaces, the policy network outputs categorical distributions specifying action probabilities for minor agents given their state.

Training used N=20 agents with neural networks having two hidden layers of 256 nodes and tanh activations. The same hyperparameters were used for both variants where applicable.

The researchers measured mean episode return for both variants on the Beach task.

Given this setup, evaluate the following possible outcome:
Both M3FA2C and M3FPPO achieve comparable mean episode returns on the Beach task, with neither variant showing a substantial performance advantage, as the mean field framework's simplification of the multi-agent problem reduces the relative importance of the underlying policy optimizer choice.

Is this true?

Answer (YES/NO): NO